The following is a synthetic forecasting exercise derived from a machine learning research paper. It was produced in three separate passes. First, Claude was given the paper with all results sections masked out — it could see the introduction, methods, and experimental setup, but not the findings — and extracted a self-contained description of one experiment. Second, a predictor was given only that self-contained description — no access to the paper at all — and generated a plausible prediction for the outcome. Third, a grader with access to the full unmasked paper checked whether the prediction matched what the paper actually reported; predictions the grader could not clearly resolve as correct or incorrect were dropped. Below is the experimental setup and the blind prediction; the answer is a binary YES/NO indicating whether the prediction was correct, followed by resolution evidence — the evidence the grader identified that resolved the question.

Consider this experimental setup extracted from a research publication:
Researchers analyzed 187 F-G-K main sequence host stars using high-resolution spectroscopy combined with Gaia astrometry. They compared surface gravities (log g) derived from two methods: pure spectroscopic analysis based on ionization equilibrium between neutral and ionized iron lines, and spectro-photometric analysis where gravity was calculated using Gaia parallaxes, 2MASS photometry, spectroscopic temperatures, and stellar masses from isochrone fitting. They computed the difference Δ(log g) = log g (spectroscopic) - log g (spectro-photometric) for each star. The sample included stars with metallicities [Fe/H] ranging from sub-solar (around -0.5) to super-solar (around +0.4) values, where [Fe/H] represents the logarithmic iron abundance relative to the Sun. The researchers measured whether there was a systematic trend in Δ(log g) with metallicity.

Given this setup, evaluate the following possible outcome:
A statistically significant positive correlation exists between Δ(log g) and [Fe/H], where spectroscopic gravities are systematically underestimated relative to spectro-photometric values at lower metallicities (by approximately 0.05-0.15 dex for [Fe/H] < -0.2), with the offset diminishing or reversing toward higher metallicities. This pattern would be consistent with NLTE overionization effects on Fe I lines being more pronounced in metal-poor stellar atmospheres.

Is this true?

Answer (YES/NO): NO